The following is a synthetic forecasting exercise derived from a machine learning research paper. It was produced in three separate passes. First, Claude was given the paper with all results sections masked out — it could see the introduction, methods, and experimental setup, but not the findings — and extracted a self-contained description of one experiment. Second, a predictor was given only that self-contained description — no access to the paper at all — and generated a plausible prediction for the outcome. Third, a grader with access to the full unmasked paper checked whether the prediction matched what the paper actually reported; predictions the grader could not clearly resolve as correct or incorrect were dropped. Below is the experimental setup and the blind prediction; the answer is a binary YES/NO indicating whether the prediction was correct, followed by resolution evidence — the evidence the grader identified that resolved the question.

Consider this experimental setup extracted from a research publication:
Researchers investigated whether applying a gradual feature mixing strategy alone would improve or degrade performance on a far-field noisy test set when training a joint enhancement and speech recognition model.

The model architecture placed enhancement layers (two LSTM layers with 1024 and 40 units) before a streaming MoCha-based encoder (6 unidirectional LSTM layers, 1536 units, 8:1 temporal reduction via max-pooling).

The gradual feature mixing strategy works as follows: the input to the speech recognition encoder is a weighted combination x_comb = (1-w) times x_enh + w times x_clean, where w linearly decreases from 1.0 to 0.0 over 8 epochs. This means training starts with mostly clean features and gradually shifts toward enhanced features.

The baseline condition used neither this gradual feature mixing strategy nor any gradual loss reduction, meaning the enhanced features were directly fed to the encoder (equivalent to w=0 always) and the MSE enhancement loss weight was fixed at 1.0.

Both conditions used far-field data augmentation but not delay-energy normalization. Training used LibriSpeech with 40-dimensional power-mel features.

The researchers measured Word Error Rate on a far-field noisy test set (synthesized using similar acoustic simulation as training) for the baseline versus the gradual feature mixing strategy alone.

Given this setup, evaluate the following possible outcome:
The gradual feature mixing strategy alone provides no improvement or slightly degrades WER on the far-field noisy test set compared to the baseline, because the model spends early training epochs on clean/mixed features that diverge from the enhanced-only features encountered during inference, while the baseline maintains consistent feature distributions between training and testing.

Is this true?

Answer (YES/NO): YES